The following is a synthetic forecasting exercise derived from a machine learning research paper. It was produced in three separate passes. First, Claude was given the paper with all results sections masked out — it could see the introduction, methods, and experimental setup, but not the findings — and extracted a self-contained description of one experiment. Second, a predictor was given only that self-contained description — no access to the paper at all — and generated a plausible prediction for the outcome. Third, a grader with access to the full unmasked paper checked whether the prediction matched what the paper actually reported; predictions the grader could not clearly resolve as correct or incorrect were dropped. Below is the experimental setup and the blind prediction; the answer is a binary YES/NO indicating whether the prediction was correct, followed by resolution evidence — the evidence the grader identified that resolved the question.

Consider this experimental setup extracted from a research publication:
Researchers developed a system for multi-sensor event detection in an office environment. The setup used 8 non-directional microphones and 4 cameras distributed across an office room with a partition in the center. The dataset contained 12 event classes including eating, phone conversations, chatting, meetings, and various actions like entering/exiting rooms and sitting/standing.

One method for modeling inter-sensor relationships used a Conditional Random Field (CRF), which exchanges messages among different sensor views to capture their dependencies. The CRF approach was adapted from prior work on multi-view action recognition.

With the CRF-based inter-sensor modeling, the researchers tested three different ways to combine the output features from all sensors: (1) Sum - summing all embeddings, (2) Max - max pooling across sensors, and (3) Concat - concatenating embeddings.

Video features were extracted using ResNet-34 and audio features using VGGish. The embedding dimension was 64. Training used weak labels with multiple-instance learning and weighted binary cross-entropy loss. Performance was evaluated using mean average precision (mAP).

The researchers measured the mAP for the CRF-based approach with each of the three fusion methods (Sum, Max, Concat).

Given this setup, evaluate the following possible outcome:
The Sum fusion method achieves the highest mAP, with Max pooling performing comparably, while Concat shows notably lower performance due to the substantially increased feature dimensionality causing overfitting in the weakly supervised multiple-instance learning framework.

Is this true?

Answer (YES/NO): NO